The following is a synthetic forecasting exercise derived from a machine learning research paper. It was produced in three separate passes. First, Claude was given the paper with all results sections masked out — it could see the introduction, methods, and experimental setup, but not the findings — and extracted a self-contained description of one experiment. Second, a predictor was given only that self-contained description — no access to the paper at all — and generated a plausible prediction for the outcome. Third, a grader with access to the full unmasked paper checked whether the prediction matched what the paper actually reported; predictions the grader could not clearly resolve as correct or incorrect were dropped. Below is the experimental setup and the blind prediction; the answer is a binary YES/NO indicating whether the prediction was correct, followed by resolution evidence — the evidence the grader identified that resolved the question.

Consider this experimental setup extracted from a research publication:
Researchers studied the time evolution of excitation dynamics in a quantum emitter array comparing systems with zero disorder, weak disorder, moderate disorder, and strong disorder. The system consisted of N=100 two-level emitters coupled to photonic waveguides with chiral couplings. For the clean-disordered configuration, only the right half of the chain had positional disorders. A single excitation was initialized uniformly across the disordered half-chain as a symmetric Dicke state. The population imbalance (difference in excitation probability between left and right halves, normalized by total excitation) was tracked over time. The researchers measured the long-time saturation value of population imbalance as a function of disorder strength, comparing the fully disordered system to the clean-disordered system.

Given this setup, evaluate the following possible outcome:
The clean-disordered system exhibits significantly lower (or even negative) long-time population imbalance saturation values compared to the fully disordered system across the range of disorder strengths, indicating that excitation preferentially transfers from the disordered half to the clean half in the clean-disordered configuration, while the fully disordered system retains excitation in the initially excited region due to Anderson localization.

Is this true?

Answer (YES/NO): NO